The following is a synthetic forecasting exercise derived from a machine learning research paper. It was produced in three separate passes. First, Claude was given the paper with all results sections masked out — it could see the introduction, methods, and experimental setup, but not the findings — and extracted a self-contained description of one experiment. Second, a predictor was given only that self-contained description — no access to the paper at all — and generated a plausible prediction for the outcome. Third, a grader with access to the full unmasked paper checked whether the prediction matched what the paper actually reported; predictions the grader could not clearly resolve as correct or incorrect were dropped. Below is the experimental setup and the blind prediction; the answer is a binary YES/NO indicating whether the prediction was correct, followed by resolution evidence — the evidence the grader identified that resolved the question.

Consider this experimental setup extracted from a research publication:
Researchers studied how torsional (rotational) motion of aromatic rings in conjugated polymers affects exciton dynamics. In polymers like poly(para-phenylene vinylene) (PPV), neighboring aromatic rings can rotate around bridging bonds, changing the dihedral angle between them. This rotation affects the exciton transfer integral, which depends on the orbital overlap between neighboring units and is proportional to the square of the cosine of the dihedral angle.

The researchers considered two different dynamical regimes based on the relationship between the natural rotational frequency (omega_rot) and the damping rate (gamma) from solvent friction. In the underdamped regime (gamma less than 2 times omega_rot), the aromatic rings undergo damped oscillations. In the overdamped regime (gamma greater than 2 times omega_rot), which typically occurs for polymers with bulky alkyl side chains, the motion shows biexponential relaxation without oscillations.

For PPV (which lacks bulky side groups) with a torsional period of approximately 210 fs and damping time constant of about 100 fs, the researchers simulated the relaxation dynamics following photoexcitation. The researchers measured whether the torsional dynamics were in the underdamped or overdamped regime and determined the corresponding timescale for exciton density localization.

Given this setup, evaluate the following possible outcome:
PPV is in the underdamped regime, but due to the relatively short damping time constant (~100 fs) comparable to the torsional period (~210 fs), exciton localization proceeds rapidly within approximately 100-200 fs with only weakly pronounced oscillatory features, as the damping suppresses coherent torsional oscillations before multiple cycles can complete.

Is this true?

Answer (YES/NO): NO